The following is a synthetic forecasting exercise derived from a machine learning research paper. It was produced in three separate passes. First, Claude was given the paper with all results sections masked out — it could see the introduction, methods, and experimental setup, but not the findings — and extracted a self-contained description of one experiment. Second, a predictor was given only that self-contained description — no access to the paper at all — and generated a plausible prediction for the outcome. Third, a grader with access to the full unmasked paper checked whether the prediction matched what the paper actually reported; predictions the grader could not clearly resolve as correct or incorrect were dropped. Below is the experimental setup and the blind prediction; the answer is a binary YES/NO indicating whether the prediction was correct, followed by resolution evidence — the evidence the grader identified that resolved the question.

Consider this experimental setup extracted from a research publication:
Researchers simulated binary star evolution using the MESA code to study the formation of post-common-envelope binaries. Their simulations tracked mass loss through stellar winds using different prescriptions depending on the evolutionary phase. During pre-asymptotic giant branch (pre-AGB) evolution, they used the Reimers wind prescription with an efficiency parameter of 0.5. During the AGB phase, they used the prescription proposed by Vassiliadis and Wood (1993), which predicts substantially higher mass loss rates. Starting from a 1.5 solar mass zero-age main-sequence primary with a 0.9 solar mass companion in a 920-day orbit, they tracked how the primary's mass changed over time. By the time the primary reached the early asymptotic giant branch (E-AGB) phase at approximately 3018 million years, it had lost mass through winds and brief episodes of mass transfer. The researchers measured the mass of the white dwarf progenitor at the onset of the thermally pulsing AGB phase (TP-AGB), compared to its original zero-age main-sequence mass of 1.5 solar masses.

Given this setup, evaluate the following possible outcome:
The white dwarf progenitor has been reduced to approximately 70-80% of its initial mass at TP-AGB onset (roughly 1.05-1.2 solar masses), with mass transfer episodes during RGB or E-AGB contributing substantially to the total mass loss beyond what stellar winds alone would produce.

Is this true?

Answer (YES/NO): NO